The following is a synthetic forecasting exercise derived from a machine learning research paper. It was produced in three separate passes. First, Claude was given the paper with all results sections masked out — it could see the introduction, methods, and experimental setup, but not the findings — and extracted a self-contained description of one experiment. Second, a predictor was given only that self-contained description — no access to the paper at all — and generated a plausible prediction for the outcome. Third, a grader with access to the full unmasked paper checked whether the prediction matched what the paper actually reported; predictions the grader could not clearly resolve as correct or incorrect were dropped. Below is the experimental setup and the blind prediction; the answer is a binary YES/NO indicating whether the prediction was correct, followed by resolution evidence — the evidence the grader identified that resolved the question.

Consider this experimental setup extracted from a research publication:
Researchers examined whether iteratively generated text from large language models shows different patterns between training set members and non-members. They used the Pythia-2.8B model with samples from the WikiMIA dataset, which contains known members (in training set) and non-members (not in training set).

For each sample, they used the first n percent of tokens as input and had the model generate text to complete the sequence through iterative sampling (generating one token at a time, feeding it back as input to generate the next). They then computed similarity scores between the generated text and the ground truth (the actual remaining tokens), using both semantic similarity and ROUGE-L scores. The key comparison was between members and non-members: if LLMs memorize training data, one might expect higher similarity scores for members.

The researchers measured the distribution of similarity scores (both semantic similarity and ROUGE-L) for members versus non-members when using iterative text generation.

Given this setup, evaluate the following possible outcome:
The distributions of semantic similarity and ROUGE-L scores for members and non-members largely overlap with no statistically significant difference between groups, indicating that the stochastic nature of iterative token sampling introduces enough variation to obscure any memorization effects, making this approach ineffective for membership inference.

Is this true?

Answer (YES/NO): YES